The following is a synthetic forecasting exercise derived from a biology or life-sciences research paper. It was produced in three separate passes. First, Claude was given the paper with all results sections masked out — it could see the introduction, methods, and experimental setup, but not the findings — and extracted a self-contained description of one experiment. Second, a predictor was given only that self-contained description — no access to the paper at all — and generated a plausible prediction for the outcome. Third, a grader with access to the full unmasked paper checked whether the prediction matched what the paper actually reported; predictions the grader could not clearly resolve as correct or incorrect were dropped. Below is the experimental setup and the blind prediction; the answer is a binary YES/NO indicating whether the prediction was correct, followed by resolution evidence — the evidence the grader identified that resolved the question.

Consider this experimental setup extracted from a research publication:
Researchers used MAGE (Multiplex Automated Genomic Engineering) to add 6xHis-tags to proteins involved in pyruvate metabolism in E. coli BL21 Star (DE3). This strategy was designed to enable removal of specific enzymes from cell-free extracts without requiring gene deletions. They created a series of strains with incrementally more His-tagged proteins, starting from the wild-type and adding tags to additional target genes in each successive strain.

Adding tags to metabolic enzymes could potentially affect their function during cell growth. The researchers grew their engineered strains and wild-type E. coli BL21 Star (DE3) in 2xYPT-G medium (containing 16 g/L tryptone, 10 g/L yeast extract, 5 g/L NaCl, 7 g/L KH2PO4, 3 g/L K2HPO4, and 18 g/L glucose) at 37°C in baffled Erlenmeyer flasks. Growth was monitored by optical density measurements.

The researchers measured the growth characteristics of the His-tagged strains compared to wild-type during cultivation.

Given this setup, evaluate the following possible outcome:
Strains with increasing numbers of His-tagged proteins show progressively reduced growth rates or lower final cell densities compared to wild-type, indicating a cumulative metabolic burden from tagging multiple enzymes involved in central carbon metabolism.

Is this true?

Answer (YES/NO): NO